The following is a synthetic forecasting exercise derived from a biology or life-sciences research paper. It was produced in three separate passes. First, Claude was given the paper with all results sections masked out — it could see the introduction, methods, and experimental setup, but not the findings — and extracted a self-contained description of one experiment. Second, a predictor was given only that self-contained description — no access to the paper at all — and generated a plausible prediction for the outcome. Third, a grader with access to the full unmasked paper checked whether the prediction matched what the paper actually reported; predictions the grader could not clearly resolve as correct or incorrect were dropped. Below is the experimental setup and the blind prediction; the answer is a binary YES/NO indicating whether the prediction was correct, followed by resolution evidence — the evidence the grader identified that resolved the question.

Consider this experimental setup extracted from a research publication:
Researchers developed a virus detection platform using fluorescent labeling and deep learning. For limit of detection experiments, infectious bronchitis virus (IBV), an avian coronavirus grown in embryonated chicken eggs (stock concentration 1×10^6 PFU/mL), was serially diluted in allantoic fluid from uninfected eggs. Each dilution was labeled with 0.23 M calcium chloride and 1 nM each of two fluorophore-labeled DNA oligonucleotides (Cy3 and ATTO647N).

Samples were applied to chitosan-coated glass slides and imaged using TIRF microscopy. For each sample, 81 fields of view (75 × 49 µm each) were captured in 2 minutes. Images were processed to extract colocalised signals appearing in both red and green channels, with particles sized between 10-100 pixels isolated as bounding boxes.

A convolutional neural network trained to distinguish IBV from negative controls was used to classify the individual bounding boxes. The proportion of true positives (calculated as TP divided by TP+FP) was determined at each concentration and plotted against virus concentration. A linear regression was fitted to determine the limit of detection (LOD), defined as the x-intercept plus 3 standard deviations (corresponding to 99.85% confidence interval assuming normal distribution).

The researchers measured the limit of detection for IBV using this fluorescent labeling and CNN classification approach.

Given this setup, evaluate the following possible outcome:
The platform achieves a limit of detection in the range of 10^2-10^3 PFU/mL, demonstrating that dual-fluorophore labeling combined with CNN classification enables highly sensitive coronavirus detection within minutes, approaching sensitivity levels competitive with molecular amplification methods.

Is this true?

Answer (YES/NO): NO